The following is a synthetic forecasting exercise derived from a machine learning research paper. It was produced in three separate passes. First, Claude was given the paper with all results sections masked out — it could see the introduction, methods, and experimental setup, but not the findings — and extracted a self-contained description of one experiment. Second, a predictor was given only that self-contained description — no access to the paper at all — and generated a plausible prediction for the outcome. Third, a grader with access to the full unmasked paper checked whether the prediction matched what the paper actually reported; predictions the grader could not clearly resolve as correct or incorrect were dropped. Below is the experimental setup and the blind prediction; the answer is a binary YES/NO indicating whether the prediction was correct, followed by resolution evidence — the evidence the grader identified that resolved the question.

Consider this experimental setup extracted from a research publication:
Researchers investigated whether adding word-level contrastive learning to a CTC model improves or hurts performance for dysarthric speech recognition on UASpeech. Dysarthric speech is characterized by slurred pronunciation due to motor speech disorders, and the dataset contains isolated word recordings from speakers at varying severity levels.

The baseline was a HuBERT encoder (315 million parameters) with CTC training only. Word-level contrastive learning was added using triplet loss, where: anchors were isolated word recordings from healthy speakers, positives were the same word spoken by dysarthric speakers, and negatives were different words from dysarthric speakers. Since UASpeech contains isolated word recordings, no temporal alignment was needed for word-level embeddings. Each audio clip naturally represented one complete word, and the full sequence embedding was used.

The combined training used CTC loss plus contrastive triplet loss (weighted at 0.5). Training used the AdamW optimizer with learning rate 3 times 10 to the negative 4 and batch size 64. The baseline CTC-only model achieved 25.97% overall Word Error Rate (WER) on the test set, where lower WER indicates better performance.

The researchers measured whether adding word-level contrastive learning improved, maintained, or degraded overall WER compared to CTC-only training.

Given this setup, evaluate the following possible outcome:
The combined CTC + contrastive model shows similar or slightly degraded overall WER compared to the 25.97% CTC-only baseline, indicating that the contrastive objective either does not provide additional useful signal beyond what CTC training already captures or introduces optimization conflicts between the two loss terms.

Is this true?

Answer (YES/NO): YES